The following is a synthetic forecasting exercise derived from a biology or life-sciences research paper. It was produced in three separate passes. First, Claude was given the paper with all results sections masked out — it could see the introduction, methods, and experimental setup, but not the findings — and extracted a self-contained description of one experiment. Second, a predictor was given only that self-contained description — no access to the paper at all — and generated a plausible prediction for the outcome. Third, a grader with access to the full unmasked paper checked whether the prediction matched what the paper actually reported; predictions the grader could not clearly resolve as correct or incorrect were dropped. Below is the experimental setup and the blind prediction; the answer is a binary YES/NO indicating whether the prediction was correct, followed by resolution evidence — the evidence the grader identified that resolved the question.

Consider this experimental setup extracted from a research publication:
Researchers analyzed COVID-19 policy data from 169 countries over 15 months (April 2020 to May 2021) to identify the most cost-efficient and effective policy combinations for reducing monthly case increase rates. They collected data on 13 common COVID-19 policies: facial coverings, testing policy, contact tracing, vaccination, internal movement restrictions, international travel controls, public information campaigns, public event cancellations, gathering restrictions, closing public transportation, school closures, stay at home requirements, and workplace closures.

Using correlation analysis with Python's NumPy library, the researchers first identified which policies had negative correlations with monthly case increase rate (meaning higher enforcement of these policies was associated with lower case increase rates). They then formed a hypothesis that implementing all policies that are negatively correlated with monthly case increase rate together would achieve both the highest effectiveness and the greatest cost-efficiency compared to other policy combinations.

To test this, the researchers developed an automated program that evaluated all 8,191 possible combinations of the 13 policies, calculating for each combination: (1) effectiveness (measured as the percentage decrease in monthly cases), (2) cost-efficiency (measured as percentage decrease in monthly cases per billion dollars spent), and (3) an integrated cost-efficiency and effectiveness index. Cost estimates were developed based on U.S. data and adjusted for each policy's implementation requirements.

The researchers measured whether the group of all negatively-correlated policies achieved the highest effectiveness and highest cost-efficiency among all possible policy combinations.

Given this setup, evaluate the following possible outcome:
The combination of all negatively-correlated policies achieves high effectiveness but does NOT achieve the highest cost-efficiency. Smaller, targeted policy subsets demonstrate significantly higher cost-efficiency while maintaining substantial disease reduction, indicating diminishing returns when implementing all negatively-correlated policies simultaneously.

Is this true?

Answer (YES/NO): NO